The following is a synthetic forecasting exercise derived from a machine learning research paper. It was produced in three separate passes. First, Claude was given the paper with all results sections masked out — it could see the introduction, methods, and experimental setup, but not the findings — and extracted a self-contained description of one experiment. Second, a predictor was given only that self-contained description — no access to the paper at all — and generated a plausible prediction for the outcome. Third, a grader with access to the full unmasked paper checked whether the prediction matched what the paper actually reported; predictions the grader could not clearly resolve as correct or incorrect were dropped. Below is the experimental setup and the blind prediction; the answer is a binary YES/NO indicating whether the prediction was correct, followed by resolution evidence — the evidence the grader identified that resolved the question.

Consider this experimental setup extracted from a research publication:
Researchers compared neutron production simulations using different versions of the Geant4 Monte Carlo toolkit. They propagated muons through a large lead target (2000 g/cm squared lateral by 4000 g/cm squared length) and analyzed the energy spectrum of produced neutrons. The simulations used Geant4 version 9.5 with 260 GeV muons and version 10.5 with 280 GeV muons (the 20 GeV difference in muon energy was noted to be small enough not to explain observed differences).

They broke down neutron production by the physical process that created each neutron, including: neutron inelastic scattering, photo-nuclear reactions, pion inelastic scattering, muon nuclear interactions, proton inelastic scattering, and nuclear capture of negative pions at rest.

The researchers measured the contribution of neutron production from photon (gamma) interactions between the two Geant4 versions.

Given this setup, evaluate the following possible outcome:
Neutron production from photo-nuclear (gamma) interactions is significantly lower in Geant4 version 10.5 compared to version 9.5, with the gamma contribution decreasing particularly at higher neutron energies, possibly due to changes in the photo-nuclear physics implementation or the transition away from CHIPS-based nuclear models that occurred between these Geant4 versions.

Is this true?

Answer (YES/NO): NO